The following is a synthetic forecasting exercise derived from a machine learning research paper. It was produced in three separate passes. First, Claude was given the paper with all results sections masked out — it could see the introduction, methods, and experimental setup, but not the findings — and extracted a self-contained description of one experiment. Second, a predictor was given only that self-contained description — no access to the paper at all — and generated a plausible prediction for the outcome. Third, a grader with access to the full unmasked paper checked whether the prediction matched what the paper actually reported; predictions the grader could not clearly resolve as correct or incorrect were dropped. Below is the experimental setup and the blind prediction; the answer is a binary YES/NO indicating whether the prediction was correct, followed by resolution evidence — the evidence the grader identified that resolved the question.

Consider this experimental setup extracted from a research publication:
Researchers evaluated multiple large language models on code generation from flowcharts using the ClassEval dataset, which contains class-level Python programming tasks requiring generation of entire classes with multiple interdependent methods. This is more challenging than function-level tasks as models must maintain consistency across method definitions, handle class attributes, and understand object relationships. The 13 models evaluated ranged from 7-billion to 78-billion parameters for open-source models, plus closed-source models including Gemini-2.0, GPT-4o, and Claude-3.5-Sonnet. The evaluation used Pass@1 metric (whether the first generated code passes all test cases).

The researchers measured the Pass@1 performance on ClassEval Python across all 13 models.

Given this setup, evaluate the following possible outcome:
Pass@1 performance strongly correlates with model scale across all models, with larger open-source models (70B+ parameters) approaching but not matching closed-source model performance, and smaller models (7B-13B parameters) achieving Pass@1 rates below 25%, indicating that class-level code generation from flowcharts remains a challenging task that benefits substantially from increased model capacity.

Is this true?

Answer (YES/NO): NO